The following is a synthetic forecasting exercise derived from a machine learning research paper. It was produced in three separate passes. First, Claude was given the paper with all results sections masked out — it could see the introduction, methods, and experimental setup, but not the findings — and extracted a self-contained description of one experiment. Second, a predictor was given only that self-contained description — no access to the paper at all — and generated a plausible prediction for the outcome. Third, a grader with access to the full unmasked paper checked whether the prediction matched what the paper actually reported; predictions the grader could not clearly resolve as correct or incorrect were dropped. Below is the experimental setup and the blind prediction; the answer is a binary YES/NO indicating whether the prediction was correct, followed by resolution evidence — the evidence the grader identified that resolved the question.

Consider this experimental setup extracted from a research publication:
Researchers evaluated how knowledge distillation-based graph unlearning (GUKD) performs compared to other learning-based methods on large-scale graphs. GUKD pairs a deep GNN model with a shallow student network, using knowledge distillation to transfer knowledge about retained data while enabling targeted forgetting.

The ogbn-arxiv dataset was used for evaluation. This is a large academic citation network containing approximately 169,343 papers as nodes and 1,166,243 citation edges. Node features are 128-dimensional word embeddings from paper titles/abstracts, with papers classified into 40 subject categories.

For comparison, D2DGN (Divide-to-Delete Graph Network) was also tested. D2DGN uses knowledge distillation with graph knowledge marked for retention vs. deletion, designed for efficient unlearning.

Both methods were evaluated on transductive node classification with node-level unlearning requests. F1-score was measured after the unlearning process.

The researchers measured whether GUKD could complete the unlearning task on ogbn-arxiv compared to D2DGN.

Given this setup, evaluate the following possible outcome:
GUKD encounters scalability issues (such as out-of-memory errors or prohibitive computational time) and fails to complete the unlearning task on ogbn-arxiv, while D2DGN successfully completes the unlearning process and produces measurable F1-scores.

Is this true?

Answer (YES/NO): YES